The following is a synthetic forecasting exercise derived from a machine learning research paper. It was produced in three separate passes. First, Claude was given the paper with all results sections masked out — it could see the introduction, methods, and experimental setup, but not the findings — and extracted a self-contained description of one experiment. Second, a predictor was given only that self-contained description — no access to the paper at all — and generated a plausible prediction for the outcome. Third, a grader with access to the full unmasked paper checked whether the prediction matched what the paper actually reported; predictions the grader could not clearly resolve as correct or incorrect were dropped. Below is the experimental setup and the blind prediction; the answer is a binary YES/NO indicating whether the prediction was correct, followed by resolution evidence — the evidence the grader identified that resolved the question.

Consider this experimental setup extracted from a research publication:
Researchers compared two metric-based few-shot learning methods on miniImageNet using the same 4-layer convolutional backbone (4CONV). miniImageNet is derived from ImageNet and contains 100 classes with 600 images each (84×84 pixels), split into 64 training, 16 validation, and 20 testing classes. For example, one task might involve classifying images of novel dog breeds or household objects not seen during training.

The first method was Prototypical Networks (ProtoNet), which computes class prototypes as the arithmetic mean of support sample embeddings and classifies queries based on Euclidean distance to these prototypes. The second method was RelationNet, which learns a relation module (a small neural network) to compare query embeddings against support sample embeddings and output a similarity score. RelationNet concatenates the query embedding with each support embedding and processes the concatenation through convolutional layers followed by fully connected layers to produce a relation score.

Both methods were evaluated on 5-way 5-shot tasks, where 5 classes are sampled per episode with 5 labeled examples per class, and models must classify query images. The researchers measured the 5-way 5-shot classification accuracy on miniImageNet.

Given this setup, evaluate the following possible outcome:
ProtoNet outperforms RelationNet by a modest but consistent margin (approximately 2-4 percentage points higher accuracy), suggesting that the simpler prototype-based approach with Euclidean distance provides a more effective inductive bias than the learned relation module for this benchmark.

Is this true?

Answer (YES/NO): YES